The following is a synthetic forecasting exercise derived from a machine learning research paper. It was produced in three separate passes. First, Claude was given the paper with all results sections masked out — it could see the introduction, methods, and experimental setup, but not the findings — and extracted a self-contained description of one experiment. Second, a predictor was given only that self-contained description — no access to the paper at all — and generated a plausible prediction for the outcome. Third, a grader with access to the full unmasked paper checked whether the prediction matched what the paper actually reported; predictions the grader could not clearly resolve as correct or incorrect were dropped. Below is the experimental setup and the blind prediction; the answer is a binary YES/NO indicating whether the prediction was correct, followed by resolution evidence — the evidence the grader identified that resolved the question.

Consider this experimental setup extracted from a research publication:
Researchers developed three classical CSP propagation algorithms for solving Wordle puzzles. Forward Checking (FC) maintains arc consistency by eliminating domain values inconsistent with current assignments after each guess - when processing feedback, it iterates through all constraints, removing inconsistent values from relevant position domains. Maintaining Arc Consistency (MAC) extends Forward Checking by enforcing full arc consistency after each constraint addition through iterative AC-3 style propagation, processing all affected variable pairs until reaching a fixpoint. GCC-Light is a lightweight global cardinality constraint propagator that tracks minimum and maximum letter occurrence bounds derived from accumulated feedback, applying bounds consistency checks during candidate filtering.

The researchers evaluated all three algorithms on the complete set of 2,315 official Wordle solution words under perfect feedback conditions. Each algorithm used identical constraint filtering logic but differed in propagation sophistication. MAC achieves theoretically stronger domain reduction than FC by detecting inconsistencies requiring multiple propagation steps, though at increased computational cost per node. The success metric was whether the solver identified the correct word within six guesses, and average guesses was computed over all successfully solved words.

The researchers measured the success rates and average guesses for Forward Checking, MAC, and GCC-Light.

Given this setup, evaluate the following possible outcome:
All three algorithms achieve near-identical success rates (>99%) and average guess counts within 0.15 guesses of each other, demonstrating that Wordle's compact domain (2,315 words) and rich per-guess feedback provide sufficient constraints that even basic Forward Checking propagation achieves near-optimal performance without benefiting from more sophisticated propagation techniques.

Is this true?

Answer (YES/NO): YES